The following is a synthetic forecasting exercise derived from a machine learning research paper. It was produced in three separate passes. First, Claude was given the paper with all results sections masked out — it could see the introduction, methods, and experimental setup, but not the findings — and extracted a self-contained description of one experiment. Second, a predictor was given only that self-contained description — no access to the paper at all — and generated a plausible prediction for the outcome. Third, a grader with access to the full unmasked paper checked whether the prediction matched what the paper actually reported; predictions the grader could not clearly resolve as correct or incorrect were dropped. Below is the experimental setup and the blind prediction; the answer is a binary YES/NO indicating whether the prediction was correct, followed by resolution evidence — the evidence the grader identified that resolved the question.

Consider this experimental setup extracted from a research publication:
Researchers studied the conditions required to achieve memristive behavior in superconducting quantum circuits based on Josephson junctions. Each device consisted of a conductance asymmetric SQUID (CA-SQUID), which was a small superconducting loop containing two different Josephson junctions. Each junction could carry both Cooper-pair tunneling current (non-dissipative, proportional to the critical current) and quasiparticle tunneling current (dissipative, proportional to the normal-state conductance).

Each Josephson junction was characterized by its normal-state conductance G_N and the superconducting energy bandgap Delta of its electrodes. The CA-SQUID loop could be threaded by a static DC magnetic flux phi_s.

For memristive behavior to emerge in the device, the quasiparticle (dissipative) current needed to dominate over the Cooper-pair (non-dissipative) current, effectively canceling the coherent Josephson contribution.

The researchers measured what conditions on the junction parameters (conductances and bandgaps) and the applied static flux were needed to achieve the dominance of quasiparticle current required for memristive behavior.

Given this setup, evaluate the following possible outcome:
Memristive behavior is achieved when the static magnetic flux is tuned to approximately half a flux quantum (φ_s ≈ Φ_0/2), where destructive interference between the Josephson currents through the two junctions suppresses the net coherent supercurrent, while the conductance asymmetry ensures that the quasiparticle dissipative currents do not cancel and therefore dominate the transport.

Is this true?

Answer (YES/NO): YES